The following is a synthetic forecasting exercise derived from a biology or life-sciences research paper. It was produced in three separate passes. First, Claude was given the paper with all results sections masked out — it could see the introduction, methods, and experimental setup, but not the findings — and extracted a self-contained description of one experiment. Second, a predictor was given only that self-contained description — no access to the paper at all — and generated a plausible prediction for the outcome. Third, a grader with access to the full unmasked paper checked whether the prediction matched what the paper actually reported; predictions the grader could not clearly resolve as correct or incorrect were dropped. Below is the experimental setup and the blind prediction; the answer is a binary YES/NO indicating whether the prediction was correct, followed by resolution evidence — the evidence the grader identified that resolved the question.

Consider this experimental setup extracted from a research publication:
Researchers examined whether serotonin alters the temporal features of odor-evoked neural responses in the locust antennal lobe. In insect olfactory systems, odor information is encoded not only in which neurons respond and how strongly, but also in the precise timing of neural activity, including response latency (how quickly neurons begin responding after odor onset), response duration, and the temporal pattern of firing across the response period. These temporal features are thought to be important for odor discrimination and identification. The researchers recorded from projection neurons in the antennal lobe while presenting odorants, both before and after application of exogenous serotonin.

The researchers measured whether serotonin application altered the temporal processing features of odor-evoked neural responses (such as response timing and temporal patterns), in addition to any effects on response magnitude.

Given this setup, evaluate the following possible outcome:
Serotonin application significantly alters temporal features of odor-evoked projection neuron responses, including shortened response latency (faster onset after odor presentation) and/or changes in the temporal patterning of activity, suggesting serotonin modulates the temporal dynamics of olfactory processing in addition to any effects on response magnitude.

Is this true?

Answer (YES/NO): NO